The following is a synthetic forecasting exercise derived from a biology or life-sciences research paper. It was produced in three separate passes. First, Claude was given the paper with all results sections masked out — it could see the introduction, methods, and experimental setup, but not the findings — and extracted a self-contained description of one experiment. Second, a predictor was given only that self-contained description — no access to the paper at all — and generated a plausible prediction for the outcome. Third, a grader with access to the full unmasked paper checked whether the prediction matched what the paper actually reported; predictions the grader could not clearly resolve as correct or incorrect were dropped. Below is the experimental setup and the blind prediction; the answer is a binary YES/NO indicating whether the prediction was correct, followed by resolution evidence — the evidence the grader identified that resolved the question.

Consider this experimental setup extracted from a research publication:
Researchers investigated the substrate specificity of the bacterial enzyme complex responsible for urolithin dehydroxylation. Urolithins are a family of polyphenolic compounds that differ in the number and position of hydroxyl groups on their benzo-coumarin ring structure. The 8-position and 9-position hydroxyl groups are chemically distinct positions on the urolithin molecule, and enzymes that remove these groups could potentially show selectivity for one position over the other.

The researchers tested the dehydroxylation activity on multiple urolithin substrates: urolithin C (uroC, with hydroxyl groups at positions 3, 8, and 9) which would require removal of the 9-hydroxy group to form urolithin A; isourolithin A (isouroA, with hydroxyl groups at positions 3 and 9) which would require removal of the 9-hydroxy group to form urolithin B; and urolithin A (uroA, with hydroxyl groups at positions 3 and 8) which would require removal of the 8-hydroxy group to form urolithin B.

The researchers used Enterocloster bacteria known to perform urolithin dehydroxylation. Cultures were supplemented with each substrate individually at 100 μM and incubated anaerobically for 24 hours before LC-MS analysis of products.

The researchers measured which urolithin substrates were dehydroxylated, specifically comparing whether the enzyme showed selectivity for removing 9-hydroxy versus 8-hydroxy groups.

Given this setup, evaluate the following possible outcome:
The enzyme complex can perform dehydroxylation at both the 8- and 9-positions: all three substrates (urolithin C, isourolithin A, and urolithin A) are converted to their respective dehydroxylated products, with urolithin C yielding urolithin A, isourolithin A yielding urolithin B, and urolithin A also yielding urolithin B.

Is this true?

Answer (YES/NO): NO